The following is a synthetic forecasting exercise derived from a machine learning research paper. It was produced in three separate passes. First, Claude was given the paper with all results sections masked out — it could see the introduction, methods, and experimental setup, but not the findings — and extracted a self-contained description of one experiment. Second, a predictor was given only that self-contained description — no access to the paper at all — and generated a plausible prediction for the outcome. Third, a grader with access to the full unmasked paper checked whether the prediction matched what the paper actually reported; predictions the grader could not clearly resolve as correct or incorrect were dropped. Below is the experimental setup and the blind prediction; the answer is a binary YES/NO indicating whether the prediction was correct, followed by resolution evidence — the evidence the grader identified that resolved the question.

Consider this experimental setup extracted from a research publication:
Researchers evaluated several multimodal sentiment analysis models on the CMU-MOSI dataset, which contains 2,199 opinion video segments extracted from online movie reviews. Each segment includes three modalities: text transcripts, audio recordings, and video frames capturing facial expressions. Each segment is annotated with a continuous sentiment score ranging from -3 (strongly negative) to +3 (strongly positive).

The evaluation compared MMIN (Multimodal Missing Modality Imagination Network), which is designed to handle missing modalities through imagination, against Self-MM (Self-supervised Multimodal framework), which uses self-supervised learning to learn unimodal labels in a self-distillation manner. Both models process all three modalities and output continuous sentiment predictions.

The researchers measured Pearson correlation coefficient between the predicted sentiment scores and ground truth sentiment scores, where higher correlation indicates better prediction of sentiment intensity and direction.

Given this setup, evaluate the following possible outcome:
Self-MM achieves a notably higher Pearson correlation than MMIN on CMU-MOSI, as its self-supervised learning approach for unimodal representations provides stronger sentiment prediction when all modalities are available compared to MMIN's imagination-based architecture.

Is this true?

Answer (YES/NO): NO